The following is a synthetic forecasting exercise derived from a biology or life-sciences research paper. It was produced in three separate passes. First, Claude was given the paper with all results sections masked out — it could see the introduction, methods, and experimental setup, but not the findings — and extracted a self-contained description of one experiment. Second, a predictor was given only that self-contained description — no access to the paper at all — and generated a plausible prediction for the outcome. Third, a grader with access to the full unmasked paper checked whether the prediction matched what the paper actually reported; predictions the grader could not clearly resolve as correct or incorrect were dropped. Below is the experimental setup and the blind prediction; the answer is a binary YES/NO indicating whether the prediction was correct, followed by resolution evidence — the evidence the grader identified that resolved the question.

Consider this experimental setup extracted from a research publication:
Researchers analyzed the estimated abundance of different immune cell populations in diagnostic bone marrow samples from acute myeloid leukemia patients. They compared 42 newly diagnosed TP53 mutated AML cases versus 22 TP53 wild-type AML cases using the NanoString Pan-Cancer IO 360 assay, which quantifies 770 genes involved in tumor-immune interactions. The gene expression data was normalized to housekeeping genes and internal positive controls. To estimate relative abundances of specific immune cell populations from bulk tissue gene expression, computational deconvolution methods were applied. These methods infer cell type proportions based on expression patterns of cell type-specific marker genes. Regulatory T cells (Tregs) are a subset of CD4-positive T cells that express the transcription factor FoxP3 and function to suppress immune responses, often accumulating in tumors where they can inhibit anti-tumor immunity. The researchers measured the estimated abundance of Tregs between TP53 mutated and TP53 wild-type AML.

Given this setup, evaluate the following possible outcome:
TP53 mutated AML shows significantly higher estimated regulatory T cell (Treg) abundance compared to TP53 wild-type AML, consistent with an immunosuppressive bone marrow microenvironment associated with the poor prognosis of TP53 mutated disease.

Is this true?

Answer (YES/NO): YES